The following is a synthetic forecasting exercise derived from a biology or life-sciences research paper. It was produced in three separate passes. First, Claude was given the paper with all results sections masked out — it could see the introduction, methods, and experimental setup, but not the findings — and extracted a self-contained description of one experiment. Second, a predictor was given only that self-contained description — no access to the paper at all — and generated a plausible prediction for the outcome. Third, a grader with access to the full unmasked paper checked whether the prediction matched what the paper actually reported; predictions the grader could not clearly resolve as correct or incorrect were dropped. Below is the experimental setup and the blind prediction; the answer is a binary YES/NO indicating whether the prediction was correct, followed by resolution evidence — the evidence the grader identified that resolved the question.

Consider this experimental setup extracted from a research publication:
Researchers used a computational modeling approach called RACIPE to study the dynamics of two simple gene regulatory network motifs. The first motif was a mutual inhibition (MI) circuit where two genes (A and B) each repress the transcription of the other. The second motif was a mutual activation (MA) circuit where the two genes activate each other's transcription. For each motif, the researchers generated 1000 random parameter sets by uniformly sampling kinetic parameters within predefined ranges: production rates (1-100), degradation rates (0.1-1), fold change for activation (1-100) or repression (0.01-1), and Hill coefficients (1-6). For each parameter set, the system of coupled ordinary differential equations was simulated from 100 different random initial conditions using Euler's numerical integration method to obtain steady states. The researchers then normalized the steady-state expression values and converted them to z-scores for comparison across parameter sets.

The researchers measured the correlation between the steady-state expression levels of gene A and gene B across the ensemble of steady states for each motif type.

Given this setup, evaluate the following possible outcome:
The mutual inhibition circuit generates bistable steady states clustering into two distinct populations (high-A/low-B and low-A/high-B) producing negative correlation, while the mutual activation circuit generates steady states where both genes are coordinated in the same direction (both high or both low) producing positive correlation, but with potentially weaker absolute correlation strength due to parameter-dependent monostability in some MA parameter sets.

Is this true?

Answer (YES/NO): YES